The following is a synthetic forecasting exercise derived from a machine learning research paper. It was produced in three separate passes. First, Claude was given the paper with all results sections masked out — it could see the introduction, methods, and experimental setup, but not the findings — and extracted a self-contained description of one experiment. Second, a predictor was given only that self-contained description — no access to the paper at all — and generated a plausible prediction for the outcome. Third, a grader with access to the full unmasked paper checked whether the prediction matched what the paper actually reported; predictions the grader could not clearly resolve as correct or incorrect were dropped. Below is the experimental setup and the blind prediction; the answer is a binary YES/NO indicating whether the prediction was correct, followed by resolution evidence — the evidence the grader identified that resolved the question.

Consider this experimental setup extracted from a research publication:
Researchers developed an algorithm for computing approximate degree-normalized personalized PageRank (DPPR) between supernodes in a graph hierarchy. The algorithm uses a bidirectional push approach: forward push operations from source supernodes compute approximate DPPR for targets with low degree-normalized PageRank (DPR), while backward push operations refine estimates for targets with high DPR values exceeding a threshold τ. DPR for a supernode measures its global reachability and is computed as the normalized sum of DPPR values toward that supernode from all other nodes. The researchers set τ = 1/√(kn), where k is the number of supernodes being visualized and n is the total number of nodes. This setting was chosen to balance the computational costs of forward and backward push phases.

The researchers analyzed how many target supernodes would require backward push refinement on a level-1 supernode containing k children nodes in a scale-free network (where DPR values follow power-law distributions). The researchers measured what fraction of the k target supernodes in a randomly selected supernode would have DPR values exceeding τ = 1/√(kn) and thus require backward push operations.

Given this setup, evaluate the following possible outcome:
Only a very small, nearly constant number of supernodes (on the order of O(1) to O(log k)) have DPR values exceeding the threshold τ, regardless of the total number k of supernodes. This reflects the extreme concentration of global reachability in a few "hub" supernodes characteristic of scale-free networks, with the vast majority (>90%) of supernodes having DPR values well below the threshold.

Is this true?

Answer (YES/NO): NO